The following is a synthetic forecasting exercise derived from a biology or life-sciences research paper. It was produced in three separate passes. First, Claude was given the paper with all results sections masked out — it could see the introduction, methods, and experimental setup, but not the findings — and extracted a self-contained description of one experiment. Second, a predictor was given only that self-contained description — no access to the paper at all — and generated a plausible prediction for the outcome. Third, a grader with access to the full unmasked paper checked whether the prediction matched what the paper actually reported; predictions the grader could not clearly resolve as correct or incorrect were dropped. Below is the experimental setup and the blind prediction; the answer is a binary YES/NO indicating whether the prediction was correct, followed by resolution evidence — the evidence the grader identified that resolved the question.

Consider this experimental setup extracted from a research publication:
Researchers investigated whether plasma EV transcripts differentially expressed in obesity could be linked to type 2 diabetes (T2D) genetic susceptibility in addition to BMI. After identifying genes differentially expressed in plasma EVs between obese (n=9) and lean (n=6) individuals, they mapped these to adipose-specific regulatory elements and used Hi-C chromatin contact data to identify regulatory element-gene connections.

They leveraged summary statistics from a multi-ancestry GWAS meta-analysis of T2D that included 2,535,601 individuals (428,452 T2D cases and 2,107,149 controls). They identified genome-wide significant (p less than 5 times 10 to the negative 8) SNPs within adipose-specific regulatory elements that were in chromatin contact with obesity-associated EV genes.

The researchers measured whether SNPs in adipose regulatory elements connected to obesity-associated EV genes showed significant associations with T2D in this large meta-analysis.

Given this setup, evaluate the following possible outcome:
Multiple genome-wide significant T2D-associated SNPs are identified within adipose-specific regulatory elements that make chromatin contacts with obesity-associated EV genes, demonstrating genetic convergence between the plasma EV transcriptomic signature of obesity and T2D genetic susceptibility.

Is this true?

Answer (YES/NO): YES